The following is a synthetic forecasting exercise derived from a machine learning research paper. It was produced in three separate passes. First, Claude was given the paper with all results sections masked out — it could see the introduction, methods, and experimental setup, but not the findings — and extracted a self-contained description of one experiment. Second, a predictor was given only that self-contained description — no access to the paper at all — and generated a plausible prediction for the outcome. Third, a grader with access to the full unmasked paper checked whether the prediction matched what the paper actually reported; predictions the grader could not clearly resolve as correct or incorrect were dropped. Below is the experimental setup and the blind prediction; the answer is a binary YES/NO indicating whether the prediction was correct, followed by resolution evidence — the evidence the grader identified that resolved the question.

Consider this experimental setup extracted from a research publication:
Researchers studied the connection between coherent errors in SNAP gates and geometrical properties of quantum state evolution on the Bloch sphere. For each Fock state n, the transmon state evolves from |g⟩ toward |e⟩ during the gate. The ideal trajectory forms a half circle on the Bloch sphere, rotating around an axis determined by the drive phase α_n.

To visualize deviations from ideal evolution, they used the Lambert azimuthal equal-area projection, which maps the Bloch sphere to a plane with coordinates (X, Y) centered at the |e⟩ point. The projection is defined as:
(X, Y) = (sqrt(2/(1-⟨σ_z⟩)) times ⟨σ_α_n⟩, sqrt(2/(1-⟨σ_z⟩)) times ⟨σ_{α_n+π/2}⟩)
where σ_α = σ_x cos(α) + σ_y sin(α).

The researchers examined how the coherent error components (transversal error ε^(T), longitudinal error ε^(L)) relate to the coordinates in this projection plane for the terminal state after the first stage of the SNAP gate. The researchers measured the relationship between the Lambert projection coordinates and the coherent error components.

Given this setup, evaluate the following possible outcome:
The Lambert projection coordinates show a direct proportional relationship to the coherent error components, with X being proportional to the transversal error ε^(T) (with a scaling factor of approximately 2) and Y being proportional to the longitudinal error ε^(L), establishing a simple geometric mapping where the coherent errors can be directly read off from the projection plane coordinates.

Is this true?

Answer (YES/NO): NO